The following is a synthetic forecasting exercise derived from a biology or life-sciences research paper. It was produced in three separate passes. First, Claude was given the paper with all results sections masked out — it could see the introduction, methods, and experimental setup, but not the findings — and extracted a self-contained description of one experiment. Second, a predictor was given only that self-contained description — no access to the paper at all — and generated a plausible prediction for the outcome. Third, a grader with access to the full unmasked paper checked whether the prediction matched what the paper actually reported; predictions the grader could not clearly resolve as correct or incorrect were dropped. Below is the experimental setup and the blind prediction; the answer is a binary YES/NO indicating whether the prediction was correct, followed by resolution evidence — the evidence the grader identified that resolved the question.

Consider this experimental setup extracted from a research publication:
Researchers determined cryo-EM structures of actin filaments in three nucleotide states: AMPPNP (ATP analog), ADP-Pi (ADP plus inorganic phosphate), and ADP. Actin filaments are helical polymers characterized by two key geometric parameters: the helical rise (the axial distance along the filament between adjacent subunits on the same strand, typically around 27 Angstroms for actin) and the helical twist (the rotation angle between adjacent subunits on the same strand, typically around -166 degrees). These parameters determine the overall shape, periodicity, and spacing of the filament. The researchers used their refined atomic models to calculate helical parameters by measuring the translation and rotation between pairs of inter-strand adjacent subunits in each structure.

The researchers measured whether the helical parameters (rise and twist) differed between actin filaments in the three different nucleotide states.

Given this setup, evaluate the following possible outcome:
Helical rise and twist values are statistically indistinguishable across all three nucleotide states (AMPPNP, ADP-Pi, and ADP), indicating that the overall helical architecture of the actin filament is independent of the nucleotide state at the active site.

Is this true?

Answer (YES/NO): NO